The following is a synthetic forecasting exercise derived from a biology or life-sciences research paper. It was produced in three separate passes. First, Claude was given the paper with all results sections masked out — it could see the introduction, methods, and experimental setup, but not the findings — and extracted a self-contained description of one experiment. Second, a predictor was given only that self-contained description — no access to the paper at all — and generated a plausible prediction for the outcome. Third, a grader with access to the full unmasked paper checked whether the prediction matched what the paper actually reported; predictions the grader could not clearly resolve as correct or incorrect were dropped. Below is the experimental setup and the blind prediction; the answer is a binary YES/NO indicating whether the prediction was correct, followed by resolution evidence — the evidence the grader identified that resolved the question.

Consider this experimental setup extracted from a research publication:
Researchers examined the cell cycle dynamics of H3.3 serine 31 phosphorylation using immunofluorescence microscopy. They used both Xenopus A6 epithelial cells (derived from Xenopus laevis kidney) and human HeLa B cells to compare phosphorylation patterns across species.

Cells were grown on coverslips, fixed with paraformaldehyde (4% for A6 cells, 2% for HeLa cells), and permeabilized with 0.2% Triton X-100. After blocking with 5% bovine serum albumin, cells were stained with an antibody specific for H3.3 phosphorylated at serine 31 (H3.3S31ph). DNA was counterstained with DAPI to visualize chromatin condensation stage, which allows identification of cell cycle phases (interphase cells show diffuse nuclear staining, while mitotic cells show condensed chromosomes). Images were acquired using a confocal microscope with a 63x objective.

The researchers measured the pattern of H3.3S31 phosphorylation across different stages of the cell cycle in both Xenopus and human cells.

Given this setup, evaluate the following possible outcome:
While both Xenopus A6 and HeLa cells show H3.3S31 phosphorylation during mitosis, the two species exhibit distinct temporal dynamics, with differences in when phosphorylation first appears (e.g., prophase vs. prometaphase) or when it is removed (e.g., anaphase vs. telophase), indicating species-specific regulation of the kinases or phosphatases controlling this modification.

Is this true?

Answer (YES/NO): NO